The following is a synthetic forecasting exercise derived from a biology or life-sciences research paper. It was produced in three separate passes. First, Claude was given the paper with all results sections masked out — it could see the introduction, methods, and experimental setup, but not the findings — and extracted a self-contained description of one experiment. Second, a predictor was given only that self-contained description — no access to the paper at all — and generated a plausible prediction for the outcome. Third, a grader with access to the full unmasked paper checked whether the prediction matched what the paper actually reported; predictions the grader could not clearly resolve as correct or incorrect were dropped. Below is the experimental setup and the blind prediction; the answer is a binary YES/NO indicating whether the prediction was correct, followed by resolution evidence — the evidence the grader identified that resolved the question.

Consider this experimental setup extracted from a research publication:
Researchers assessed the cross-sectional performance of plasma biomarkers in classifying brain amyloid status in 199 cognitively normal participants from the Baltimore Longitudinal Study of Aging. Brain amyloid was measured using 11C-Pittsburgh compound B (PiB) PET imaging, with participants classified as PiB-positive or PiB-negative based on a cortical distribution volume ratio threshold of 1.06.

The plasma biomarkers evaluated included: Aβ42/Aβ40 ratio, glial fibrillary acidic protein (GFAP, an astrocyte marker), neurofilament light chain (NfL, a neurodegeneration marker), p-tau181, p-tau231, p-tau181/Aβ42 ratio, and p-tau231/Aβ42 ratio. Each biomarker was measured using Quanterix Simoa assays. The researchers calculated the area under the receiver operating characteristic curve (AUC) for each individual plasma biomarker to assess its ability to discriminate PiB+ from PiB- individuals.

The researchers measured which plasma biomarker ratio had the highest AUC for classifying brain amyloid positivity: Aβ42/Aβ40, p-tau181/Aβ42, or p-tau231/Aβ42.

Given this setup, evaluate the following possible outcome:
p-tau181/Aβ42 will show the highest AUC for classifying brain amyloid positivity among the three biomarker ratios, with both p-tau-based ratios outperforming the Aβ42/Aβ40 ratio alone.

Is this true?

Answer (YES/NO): NO